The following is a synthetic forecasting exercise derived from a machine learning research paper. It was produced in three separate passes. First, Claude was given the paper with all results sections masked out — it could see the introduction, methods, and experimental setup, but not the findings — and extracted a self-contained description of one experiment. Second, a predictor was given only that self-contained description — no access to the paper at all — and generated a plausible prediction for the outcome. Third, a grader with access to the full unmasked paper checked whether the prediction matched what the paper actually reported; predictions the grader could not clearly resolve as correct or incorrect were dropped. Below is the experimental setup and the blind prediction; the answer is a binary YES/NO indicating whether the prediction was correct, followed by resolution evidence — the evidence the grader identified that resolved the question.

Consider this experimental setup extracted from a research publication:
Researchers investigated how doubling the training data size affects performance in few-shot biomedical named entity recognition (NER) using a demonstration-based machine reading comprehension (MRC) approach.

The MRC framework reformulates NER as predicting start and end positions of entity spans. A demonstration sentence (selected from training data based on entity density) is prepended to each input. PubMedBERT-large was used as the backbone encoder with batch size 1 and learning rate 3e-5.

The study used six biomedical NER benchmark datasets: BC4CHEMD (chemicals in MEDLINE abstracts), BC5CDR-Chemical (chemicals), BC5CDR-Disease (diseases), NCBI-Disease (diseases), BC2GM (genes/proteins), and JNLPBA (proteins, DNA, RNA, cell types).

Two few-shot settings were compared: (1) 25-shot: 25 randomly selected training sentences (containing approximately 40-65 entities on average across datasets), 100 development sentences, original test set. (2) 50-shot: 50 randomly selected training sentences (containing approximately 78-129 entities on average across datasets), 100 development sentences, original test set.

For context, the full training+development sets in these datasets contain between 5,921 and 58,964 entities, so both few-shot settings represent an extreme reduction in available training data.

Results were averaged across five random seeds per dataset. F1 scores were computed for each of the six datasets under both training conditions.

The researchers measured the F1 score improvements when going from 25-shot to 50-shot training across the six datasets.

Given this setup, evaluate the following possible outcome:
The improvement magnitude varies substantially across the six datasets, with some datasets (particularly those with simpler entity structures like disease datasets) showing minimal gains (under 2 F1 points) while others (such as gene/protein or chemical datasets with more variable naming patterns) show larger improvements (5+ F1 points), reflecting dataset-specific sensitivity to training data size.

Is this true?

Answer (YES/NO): NO